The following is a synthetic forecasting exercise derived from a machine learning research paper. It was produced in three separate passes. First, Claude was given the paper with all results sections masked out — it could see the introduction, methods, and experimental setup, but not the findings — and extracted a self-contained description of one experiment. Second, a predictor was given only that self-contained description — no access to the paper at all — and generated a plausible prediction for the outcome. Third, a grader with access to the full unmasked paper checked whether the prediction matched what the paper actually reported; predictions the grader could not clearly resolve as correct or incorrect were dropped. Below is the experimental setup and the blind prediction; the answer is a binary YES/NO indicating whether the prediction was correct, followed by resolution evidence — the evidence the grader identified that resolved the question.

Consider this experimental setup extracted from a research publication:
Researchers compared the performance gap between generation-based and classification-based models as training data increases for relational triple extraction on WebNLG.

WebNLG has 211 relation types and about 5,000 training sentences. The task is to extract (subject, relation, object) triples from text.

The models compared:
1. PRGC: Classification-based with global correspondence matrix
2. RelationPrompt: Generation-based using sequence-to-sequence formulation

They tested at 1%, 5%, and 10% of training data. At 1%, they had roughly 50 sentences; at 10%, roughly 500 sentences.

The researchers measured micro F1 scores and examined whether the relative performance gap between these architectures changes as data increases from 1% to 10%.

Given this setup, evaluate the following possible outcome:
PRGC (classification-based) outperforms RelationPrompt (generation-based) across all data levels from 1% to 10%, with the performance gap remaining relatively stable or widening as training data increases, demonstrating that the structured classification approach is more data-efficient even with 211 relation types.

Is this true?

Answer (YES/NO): NO